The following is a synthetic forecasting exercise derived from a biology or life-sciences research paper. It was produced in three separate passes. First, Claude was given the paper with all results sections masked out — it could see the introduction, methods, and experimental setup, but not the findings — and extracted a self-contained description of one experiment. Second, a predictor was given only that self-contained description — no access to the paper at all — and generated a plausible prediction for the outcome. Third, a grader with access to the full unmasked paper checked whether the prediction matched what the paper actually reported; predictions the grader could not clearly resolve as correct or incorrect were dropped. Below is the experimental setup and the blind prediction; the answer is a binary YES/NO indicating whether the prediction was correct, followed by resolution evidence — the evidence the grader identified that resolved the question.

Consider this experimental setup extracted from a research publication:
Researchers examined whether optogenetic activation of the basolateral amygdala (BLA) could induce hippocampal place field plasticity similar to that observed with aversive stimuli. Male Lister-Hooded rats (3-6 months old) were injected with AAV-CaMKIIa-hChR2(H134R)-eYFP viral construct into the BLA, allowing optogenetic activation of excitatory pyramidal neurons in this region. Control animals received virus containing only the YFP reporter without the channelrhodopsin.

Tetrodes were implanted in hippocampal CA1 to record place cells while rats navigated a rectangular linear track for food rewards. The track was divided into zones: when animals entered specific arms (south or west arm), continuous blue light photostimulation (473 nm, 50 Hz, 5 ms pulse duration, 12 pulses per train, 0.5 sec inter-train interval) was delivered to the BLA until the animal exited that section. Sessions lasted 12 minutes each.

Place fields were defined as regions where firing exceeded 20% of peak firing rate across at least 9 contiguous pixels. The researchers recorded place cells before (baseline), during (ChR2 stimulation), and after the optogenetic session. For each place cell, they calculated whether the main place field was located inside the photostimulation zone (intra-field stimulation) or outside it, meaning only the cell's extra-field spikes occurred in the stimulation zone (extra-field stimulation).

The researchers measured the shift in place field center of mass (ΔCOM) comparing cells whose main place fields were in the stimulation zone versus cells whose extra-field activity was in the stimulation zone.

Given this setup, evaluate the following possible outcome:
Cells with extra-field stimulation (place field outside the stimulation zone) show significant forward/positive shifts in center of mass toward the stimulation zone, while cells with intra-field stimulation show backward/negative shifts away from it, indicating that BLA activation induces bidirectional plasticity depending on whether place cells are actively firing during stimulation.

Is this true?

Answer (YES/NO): NO